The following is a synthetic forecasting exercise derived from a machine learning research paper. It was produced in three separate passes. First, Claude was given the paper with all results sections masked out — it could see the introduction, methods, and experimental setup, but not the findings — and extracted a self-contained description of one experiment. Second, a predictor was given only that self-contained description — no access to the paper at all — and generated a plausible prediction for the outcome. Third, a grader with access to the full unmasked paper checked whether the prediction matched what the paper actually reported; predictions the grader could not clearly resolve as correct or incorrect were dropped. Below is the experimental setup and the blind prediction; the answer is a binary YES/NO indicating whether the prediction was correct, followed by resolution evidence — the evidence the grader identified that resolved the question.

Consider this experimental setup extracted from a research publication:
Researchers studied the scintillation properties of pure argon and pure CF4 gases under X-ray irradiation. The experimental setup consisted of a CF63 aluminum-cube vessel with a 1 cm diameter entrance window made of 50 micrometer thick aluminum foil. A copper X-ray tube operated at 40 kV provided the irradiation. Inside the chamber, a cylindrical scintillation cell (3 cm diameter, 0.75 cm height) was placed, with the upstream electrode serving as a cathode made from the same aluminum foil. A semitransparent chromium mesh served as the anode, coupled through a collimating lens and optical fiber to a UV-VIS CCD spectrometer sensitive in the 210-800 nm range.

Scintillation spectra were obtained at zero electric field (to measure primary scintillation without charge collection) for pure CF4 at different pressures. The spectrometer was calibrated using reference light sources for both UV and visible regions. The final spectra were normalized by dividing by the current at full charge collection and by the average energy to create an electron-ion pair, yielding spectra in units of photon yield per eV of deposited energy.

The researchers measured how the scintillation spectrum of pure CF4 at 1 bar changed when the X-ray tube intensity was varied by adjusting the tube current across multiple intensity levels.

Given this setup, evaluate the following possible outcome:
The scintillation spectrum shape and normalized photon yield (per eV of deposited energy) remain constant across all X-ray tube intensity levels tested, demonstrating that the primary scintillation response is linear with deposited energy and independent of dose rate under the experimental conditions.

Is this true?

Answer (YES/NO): YES